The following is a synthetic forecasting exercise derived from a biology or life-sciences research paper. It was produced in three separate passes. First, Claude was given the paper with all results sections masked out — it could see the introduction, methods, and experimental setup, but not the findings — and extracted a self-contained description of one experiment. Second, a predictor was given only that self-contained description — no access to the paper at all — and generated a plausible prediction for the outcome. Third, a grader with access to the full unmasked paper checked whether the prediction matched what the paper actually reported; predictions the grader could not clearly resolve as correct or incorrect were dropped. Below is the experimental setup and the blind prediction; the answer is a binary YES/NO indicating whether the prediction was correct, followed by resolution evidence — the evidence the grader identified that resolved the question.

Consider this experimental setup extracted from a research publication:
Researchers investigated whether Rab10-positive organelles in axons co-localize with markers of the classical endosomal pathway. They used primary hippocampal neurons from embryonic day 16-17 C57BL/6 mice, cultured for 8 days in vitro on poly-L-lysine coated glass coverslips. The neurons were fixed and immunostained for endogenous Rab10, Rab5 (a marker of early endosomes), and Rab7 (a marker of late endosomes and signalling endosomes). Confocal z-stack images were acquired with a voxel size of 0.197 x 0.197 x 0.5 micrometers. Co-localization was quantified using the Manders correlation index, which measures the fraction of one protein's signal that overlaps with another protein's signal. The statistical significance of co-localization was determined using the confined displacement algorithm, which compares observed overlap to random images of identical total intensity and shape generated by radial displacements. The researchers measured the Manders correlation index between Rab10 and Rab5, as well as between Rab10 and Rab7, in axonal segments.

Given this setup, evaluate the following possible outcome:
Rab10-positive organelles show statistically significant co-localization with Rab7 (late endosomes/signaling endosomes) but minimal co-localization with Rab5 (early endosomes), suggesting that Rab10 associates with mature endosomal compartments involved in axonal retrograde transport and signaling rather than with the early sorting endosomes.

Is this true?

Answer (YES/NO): NO